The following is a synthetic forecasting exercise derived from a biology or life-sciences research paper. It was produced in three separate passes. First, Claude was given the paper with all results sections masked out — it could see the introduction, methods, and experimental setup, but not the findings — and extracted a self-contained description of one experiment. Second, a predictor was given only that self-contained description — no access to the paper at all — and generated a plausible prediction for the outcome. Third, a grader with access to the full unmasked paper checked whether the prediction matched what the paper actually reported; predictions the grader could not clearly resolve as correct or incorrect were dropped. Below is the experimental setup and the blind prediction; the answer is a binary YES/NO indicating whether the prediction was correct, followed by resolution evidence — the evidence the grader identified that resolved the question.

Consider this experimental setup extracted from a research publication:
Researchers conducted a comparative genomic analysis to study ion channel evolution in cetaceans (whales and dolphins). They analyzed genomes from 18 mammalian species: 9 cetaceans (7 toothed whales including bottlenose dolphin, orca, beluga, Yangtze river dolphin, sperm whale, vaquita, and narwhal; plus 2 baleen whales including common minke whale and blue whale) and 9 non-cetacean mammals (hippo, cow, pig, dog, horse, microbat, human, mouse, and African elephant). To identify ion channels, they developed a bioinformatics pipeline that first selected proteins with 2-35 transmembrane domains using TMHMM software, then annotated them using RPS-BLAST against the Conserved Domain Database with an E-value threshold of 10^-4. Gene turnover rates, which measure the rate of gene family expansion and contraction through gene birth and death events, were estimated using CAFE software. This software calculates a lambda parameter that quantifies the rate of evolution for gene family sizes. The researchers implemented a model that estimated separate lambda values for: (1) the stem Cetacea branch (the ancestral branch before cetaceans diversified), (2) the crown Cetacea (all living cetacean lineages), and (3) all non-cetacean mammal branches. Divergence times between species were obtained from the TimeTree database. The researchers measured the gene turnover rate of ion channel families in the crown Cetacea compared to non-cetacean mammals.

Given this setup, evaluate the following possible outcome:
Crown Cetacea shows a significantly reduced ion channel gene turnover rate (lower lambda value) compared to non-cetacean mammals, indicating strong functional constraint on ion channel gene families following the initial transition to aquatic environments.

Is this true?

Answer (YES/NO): NO